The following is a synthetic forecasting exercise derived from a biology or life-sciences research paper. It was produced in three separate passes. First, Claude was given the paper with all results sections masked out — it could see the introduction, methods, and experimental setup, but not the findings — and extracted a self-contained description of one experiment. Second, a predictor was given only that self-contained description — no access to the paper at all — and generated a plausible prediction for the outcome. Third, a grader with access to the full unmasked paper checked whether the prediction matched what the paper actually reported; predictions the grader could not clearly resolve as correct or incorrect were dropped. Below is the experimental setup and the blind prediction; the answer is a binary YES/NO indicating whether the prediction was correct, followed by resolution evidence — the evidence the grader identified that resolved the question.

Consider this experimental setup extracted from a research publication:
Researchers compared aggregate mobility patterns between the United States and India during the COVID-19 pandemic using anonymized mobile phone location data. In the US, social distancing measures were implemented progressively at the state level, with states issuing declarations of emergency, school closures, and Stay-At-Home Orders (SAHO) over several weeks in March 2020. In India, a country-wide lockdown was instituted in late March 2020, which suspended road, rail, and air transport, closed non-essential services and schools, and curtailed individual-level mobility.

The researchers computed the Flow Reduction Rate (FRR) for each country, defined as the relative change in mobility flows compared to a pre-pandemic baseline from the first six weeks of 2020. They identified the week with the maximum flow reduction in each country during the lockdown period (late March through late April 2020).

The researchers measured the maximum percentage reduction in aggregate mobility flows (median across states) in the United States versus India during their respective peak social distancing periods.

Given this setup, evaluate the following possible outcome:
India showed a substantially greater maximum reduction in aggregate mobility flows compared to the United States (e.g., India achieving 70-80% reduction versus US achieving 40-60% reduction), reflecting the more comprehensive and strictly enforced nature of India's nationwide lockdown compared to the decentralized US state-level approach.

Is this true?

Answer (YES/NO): NO